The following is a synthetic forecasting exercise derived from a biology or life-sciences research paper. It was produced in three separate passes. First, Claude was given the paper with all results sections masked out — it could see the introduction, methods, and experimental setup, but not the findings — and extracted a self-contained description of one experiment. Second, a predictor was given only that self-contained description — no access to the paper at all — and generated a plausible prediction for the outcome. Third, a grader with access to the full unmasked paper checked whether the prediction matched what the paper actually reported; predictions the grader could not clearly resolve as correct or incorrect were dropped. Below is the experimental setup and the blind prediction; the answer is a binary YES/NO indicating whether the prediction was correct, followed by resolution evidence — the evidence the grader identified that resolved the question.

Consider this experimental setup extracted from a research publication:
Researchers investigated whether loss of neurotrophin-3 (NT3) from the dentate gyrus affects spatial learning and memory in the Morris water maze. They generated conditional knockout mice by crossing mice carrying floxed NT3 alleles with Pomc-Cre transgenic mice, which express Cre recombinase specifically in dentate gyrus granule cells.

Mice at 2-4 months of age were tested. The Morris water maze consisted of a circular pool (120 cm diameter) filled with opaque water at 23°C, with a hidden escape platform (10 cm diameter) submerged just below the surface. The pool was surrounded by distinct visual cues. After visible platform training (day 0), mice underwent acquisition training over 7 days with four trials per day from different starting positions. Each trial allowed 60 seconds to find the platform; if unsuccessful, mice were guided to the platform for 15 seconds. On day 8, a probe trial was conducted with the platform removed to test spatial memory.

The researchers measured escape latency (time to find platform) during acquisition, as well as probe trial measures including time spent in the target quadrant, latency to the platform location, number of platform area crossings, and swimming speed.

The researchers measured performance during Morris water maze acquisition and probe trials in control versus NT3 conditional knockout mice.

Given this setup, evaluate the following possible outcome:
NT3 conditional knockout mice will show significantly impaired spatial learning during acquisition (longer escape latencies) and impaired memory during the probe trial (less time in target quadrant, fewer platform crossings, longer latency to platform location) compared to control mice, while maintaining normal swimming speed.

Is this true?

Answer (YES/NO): NO